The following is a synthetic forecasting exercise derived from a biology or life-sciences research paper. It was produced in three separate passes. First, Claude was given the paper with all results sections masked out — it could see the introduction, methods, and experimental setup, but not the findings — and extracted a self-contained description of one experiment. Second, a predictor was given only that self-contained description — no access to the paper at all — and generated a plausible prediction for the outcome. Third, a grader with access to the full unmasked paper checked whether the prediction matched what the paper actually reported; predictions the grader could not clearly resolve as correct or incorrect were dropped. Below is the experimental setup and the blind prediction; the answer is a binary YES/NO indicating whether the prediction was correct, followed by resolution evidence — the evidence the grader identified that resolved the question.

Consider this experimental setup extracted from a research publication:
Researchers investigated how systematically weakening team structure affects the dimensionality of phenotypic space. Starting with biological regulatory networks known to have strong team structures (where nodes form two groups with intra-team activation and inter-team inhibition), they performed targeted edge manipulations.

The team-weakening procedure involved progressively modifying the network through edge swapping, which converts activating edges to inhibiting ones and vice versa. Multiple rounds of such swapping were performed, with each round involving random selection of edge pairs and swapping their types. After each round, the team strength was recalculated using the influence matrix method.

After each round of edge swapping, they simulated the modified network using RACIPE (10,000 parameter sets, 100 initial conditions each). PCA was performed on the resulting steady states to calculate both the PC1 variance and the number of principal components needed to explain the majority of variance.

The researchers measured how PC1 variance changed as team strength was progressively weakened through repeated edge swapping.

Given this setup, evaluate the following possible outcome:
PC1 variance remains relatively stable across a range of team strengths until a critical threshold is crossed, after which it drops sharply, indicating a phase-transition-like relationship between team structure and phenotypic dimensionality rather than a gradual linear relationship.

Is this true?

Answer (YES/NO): YES